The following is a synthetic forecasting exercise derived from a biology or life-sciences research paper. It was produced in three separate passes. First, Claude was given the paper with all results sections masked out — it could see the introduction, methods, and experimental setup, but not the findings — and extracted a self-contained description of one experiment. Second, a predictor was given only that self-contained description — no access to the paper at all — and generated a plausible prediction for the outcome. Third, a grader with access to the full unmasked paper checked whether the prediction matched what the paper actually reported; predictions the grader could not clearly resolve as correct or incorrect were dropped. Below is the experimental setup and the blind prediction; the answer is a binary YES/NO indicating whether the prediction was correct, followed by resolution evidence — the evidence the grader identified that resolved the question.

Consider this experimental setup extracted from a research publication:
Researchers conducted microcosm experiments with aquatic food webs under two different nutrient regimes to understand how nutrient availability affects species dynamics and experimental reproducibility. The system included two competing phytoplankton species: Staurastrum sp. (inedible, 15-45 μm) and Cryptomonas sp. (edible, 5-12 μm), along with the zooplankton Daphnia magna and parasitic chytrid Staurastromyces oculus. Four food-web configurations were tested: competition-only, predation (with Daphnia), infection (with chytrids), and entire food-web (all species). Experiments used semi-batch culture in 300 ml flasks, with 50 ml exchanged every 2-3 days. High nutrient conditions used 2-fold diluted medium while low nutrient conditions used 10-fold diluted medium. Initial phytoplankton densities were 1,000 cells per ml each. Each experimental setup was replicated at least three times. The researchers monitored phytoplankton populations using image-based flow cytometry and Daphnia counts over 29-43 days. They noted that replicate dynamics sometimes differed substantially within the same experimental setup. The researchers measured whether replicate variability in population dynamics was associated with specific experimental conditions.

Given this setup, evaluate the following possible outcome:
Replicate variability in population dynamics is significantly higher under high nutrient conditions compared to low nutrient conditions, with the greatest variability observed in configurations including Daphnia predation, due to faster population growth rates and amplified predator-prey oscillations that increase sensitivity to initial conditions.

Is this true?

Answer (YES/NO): NO